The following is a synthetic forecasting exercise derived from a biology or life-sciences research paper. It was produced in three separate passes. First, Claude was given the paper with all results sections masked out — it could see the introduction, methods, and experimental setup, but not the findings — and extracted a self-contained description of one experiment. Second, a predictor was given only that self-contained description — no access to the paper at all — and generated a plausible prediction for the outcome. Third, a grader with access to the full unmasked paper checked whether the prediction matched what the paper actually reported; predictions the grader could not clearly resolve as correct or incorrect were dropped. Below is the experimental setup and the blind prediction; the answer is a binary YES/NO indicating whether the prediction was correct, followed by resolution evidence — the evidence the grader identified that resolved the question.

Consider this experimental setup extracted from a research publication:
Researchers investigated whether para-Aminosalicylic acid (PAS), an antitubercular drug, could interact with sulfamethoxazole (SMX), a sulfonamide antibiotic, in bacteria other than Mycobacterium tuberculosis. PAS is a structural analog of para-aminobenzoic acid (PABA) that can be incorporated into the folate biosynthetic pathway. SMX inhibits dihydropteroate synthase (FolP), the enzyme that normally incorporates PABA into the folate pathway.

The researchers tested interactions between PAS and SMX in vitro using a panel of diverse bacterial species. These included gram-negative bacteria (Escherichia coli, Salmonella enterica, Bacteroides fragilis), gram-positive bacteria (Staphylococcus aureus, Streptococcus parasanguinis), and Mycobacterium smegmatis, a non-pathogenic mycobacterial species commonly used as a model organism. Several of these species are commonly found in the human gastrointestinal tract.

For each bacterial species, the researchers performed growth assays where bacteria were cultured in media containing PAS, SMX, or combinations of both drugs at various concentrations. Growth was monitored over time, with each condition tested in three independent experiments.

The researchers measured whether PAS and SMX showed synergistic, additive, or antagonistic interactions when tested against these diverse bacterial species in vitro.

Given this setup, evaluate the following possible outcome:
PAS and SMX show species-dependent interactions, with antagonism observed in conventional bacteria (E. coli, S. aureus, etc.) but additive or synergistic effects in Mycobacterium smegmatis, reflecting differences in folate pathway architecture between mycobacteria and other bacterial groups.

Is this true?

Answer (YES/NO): NO